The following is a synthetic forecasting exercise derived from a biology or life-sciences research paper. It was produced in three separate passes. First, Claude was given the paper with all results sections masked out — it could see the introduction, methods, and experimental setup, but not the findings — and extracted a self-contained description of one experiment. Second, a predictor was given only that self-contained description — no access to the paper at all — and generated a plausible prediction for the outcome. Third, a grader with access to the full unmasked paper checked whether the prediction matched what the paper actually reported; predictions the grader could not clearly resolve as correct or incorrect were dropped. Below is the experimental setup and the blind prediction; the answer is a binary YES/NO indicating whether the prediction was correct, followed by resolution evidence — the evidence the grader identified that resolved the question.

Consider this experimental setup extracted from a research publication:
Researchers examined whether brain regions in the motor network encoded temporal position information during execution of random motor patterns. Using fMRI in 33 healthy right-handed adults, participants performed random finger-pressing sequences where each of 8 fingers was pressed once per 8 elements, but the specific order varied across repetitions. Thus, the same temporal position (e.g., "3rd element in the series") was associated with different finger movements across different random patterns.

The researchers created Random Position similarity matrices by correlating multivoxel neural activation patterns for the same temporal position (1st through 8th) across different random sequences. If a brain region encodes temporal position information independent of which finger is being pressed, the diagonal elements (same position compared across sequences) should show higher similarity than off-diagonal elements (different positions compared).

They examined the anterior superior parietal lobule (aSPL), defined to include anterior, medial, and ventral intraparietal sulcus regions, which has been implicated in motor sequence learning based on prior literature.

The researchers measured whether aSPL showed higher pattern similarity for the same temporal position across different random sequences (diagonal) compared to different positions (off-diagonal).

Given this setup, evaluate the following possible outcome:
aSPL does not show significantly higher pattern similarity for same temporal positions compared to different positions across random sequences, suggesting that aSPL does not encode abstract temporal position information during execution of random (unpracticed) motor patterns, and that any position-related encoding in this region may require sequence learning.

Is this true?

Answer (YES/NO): NO